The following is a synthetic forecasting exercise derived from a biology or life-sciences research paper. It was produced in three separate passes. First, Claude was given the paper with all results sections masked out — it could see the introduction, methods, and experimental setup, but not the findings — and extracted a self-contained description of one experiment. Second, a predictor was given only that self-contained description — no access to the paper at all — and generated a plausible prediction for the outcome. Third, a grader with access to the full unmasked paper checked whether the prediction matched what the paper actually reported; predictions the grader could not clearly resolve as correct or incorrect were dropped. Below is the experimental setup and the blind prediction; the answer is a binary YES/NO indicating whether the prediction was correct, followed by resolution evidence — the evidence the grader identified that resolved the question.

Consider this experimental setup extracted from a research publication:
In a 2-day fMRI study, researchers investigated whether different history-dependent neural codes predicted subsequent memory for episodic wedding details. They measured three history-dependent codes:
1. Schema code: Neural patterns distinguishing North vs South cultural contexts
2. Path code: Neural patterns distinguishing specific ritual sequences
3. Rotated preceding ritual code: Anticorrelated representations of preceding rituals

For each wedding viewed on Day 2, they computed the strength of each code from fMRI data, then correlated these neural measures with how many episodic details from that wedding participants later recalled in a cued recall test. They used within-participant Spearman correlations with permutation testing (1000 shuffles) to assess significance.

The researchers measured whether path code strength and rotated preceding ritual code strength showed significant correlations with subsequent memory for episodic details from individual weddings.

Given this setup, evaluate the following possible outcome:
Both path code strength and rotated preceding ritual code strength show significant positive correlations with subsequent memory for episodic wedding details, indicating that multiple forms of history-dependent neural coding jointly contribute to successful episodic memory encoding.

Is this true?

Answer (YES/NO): NO